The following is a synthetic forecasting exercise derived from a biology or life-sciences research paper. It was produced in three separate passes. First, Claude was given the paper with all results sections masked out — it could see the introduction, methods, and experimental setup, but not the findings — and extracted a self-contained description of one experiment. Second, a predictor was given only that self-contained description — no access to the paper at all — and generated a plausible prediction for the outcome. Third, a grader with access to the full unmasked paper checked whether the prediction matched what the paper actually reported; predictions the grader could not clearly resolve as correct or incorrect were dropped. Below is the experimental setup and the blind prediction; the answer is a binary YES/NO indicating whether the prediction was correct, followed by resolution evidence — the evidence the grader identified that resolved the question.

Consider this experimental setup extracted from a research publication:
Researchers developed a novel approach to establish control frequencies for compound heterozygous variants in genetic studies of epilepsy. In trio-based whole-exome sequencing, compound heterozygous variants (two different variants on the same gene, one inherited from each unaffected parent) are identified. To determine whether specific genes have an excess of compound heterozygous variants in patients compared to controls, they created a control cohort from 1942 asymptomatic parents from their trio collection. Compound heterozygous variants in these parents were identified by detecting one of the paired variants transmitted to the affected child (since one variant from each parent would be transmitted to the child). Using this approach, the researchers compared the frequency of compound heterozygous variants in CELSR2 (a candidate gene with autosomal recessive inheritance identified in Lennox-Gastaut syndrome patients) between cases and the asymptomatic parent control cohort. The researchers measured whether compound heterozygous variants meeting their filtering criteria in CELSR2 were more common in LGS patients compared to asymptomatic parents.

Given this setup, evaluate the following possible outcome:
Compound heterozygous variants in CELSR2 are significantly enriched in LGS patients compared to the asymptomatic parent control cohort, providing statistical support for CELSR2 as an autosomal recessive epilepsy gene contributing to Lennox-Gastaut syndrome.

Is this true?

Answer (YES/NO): YES